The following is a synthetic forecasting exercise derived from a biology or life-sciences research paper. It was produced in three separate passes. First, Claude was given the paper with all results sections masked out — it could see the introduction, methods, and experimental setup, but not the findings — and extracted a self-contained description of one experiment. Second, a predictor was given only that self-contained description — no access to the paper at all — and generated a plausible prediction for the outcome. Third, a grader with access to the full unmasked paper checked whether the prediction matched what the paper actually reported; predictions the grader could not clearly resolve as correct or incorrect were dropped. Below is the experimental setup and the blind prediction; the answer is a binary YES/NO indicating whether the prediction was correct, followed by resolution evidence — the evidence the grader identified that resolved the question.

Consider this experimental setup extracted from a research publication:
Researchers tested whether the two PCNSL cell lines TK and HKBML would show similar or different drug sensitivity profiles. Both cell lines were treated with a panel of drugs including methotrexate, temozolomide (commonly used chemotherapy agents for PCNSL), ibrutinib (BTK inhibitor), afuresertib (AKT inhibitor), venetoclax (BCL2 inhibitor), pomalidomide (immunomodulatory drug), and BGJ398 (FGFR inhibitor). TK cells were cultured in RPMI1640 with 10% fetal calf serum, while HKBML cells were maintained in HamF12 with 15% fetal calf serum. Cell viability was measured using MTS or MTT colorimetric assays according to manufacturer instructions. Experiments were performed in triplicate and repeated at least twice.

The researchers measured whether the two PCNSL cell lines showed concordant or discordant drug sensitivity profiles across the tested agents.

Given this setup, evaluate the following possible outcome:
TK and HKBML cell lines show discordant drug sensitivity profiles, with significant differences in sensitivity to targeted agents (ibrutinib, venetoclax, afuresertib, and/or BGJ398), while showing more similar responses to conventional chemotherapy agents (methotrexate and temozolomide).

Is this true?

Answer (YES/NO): NO